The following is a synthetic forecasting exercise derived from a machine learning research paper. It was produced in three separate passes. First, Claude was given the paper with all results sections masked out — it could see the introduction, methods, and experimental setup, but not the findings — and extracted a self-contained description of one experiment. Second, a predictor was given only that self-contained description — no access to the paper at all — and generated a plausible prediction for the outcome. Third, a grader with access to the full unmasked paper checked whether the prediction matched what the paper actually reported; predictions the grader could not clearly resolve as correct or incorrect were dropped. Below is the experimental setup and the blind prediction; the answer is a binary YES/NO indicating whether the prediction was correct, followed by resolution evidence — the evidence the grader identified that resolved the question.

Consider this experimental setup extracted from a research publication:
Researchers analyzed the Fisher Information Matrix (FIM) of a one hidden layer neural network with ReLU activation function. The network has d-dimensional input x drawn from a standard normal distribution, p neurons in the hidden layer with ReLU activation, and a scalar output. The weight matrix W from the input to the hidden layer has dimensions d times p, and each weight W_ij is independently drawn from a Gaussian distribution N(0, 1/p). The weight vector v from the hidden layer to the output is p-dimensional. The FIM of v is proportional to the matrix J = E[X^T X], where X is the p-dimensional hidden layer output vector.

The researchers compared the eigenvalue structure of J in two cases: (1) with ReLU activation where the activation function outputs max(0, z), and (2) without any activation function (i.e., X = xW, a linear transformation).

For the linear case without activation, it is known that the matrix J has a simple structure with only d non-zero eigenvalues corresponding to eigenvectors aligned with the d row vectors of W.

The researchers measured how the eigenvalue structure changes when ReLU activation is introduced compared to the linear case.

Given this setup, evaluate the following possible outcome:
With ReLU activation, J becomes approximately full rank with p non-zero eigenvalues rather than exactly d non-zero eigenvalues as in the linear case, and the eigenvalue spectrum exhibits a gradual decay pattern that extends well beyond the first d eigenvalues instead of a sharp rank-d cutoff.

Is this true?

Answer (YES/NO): NO